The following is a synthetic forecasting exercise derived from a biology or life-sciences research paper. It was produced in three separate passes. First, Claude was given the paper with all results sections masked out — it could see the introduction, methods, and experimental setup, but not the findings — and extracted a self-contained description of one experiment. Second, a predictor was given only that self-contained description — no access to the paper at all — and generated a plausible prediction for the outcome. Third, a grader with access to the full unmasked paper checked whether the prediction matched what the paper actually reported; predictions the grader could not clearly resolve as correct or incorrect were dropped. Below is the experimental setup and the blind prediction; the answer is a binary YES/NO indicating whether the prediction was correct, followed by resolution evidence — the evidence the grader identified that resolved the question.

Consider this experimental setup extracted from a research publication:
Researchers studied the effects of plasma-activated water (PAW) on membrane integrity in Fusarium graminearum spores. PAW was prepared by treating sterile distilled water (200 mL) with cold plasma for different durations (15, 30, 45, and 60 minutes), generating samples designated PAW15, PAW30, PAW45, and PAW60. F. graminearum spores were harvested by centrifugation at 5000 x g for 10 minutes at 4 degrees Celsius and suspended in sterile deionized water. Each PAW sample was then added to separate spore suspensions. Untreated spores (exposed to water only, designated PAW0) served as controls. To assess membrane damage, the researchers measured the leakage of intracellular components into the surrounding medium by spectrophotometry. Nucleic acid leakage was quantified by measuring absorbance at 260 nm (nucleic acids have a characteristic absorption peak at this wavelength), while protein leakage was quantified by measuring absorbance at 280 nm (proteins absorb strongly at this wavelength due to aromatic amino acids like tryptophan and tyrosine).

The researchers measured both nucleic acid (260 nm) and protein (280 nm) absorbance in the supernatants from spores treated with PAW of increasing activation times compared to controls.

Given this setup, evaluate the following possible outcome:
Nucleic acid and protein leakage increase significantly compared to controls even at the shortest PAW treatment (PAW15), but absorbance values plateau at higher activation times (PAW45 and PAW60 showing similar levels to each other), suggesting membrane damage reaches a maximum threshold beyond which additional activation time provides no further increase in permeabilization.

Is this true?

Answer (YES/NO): NO